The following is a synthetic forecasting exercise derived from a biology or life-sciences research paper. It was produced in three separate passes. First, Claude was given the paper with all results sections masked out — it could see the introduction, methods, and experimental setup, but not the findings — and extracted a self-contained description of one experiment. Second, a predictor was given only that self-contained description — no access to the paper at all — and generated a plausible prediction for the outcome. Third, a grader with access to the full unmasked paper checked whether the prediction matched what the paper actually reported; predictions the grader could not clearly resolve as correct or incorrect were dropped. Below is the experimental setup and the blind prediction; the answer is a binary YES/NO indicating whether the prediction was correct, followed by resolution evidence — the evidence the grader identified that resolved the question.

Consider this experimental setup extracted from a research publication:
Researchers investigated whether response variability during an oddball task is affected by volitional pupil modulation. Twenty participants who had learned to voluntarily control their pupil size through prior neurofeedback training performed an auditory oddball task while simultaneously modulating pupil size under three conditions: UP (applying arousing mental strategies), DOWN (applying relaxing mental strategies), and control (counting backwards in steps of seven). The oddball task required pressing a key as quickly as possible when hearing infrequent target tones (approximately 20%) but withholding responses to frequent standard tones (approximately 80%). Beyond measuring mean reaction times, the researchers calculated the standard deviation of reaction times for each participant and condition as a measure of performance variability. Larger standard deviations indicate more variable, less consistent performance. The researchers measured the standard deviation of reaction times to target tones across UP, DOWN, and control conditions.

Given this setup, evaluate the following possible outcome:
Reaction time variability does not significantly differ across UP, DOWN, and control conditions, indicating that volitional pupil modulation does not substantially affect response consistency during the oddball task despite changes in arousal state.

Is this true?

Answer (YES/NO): NO